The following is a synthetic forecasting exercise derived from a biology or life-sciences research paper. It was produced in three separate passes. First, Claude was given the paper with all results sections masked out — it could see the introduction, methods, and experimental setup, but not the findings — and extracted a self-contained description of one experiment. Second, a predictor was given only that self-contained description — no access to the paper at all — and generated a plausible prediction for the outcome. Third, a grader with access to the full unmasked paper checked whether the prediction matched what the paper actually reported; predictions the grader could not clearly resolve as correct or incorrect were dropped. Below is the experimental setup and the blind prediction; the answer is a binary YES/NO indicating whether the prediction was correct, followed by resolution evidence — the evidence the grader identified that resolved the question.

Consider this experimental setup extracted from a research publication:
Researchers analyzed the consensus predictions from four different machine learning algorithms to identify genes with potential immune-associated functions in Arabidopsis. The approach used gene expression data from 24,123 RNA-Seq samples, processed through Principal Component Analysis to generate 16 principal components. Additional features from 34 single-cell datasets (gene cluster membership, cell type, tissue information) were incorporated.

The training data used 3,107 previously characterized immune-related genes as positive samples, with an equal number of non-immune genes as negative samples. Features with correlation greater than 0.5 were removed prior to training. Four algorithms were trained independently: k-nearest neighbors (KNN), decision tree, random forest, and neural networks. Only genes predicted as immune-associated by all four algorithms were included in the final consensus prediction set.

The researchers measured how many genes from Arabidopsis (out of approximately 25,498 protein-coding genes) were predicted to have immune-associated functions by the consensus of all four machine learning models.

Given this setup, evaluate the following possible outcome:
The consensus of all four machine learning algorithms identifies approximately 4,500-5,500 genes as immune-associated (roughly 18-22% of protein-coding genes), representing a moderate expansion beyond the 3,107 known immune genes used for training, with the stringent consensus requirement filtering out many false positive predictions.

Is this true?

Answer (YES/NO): NO